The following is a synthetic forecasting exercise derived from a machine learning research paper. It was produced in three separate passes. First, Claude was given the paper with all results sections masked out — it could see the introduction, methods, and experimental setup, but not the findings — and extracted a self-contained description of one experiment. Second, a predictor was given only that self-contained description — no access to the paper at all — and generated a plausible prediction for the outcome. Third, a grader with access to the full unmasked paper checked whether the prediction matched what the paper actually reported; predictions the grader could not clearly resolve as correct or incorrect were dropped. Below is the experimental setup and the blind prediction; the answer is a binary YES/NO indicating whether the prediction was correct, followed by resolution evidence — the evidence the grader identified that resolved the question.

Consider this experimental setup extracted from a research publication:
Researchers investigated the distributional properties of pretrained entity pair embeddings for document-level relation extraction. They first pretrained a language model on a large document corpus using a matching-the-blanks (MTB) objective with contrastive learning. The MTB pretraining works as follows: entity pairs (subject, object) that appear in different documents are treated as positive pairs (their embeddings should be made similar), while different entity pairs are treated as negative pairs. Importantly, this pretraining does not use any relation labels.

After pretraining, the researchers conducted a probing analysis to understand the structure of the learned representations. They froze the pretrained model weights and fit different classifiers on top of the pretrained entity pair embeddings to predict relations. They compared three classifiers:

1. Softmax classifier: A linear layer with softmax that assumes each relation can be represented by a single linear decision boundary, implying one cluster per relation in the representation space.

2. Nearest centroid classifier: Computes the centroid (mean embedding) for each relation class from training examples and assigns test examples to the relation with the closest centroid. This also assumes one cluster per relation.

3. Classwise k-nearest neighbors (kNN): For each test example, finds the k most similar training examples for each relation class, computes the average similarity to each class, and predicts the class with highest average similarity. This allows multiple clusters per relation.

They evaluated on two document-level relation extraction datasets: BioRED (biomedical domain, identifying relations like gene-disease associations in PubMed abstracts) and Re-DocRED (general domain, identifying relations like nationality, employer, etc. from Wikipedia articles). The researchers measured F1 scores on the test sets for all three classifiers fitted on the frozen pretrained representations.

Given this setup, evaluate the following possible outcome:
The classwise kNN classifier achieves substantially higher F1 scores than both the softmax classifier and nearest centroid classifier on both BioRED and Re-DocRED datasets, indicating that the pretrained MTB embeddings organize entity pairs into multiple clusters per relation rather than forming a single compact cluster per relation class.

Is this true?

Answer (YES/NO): YES